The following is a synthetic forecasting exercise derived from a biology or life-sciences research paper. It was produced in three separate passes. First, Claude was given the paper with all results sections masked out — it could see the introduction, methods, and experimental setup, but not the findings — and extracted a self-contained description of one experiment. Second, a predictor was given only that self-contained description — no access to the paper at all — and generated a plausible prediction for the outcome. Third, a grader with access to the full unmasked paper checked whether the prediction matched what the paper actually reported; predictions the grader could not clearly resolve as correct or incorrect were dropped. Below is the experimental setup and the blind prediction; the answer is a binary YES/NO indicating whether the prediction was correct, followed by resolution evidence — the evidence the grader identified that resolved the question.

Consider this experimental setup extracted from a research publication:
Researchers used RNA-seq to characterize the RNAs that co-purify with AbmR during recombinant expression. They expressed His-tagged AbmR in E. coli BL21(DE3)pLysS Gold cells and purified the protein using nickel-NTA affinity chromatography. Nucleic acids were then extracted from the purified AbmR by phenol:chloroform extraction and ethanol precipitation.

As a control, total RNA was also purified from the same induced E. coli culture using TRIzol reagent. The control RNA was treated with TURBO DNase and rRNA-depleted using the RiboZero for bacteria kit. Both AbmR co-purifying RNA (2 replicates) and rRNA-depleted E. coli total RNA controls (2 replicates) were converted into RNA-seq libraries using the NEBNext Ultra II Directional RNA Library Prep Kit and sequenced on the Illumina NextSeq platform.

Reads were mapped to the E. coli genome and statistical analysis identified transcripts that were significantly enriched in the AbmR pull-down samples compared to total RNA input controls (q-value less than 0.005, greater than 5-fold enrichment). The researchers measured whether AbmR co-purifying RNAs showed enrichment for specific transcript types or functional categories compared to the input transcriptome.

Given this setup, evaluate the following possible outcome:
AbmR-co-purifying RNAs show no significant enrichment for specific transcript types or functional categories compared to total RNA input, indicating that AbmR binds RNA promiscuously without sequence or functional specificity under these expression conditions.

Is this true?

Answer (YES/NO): YES